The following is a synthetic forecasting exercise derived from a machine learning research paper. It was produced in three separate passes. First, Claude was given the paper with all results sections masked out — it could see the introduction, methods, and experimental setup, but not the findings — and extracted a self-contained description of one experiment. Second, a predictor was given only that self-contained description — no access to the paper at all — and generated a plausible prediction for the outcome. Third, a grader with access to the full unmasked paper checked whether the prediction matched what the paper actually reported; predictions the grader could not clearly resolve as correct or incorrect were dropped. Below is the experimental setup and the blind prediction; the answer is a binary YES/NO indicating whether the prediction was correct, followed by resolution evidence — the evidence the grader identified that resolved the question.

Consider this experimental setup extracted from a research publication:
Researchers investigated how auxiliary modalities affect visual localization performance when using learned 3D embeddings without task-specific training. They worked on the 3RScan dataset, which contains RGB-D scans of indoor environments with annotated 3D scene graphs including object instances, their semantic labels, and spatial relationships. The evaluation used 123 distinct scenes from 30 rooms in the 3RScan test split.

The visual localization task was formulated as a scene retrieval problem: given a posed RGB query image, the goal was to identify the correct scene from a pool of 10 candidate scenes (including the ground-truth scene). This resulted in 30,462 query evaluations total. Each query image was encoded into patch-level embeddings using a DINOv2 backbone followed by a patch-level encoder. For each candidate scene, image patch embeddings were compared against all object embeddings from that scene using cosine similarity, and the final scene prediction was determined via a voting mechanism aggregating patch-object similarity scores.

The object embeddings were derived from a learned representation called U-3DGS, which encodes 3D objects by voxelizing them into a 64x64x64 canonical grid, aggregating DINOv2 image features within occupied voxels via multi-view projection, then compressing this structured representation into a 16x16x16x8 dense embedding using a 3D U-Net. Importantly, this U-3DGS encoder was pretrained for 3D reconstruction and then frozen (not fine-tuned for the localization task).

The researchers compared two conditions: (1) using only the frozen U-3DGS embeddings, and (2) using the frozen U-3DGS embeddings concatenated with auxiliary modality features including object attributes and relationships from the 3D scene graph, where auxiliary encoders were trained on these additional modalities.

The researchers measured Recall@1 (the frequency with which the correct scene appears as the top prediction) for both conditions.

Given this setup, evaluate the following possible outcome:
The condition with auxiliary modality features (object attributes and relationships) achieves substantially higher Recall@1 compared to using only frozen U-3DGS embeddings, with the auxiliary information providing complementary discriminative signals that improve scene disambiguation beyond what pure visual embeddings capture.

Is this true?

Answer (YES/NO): YES